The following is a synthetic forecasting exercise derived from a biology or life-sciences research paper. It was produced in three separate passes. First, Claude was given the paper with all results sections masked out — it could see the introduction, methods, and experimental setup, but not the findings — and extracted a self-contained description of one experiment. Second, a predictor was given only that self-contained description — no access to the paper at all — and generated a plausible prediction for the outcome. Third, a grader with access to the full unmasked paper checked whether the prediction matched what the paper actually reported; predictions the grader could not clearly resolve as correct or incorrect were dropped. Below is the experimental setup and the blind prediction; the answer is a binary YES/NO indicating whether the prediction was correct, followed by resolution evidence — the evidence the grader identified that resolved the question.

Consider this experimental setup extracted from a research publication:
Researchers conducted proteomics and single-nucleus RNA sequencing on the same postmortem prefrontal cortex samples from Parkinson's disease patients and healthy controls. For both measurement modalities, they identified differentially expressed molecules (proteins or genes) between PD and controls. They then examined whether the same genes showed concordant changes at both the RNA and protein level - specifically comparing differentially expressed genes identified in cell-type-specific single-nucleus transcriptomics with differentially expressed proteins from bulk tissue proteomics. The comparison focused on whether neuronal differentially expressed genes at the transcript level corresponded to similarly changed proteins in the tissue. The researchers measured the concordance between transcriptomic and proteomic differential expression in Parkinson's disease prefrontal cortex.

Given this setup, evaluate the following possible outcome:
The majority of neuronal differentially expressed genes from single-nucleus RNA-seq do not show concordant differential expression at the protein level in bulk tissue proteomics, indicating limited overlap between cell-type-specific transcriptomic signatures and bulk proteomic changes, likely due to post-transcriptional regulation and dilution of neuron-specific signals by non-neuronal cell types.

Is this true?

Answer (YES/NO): YES